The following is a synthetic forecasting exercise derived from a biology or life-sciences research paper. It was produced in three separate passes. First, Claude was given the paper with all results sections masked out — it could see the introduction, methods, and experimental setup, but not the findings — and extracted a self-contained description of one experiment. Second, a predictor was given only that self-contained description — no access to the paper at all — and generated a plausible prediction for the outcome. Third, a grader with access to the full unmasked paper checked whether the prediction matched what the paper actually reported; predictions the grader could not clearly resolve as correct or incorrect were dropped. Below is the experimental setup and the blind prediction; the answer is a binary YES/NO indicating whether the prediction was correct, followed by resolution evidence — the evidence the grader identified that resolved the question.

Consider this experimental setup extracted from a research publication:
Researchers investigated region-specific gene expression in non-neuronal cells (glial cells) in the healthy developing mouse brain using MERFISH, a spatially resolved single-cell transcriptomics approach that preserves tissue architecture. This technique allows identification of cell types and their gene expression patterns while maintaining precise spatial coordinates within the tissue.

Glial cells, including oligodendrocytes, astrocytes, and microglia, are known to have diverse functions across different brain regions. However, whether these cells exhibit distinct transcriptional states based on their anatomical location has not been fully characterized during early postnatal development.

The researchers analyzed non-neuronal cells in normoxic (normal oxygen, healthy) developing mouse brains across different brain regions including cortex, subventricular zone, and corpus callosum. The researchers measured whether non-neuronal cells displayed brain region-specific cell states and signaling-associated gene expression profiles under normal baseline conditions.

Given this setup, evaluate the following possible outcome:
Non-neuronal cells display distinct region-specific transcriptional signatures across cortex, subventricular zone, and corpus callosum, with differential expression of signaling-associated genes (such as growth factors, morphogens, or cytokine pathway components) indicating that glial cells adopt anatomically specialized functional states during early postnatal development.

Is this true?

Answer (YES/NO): YES